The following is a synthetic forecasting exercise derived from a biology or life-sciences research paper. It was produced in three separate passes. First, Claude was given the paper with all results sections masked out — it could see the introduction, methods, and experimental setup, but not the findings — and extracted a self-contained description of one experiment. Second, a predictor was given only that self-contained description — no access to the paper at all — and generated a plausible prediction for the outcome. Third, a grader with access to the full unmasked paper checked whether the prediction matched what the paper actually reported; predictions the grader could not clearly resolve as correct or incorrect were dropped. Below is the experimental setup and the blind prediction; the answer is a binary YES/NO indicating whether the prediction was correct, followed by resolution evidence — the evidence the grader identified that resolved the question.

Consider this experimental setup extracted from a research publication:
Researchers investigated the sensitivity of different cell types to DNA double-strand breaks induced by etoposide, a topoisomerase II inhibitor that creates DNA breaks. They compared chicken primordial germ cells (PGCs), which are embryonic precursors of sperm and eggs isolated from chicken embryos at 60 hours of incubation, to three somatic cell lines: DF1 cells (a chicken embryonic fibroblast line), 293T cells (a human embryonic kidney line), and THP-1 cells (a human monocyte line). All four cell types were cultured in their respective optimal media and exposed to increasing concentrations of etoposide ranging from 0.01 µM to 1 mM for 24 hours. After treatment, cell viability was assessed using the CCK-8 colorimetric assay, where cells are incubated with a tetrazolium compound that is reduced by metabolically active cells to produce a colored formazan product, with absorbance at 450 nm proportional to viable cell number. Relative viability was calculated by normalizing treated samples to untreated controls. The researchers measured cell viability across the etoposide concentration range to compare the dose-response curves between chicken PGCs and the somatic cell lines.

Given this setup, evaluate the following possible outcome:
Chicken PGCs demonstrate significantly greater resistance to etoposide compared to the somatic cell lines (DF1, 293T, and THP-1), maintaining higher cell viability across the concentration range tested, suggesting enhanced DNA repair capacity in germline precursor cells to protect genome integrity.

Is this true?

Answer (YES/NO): NO